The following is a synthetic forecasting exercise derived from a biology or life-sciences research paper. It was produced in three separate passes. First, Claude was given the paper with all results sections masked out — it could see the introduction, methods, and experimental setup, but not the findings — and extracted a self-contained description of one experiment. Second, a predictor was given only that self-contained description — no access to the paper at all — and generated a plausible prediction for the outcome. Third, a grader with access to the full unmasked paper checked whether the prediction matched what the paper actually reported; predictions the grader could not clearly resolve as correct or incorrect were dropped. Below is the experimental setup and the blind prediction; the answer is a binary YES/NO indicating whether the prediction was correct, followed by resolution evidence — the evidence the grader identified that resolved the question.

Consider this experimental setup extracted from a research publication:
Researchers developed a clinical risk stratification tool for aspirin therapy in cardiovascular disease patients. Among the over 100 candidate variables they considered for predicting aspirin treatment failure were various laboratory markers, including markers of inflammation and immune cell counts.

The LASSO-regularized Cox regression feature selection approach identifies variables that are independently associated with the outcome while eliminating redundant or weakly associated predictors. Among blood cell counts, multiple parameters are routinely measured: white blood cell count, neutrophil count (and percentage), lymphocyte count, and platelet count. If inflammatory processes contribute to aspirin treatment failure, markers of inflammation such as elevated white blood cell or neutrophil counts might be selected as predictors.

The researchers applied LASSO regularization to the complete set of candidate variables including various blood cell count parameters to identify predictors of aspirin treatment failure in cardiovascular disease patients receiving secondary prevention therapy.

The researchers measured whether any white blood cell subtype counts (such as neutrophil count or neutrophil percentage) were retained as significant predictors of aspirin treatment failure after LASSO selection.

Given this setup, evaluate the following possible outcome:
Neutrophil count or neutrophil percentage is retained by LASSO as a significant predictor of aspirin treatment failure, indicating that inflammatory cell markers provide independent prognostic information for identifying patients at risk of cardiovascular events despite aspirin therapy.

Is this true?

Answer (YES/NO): YES